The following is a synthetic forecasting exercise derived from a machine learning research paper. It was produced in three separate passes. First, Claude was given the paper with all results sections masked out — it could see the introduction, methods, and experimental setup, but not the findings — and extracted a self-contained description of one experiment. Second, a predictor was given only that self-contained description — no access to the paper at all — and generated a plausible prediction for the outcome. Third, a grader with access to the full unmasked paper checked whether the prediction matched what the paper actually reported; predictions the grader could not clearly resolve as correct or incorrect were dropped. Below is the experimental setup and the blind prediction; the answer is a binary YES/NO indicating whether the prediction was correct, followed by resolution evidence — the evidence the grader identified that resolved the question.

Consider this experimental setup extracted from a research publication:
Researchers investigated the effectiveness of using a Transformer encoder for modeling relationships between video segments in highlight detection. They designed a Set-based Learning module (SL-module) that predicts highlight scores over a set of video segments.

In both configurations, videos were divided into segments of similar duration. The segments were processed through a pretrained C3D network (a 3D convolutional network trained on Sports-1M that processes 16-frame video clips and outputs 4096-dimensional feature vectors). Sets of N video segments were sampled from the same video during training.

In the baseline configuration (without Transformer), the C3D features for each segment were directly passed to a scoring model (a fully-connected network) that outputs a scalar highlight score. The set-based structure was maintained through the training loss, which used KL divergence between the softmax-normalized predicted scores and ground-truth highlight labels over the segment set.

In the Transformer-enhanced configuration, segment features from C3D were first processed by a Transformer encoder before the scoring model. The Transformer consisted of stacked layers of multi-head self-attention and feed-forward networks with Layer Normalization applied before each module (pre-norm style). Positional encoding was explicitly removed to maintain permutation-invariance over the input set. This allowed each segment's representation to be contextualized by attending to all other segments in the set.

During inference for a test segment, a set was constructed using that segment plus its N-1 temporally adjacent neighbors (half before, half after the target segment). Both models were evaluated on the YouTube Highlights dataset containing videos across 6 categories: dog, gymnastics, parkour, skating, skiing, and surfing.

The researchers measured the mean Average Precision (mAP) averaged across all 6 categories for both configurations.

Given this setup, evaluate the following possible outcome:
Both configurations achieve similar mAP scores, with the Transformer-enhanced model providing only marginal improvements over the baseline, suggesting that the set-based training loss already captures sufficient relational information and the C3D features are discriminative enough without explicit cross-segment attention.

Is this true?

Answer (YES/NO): NO